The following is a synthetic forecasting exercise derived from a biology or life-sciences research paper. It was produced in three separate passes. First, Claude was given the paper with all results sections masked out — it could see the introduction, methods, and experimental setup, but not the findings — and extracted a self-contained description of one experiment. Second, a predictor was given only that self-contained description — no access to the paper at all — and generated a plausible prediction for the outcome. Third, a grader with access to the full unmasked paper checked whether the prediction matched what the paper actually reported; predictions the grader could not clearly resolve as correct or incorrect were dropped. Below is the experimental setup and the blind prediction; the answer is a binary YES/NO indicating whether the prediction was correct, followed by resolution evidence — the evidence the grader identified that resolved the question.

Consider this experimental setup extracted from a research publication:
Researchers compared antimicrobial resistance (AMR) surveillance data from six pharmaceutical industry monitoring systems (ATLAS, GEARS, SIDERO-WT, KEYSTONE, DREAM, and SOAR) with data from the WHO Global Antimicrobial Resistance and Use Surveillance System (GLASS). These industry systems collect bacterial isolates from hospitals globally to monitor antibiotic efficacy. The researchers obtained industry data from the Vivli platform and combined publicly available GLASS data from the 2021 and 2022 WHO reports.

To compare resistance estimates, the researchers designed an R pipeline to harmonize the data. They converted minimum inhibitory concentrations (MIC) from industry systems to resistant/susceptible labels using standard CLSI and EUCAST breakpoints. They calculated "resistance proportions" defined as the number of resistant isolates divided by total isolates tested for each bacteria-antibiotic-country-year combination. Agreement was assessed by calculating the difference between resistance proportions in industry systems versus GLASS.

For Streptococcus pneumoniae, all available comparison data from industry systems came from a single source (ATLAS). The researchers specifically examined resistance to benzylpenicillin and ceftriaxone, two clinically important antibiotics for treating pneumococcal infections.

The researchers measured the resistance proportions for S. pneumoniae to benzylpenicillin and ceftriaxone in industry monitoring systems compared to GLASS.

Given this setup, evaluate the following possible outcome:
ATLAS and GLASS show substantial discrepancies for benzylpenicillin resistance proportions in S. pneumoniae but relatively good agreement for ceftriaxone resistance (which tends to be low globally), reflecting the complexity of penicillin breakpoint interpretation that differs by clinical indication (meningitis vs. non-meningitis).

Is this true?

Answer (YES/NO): NO